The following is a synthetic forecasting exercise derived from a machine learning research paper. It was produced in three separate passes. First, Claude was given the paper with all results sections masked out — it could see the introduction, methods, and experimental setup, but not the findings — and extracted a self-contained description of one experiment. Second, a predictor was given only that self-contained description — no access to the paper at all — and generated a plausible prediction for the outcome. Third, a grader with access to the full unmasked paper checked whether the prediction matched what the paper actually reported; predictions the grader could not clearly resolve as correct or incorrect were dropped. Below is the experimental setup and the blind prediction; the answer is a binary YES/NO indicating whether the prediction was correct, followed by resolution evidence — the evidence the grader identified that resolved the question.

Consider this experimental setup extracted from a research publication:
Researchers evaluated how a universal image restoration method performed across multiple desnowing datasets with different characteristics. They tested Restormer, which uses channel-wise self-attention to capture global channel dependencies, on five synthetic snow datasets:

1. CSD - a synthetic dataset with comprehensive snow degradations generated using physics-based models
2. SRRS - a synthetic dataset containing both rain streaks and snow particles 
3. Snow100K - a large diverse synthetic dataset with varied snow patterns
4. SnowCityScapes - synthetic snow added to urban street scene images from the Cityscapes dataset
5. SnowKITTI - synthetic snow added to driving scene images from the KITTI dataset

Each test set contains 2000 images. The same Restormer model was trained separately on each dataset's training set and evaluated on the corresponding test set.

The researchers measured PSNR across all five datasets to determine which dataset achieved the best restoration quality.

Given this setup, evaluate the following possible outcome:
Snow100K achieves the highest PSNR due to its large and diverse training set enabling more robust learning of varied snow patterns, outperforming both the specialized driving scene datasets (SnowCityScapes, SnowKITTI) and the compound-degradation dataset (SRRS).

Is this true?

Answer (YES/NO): NO